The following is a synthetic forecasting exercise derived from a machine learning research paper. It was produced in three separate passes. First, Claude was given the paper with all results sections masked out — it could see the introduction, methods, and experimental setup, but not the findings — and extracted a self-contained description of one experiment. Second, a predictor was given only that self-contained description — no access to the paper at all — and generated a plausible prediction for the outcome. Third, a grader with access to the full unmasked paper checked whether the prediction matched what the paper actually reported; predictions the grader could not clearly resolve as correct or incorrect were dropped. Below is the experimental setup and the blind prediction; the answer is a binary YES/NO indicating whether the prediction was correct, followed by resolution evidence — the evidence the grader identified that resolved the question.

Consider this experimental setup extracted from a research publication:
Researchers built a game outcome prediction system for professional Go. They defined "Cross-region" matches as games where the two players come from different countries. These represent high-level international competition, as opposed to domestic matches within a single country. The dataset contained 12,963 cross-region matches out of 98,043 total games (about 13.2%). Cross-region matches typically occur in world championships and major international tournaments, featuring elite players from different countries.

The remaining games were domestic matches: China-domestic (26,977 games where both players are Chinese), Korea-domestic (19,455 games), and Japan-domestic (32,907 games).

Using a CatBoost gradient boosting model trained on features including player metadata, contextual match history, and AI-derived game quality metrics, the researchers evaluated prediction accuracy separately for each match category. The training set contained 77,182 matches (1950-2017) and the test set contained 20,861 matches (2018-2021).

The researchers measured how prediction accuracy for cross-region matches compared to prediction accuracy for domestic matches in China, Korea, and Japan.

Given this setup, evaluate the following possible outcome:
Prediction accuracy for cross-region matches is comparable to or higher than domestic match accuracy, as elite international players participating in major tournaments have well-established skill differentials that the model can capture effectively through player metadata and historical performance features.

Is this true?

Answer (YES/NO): YES